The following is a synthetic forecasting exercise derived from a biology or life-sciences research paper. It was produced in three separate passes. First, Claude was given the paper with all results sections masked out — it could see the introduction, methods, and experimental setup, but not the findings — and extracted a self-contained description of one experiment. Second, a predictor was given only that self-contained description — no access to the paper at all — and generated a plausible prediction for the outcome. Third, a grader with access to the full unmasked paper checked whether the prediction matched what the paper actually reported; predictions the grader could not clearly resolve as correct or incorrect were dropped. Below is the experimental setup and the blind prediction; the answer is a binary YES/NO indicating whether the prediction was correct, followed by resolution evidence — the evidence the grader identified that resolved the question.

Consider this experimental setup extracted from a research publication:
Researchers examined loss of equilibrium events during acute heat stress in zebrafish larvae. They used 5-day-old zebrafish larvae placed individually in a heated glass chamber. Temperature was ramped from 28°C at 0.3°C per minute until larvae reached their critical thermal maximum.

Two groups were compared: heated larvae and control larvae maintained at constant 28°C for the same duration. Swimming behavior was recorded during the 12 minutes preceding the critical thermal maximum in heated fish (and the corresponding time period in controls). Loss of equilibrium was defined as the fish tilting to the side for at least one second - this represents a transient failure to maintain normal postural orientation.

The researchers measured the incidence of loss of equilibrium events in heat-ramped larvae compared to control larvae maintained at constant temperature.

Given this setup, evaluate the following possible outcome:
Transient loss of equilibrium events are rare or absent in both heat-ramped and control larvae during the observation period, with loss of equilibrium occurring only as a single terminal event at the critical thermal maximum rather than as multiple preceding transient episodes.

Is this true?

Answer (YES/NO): NO